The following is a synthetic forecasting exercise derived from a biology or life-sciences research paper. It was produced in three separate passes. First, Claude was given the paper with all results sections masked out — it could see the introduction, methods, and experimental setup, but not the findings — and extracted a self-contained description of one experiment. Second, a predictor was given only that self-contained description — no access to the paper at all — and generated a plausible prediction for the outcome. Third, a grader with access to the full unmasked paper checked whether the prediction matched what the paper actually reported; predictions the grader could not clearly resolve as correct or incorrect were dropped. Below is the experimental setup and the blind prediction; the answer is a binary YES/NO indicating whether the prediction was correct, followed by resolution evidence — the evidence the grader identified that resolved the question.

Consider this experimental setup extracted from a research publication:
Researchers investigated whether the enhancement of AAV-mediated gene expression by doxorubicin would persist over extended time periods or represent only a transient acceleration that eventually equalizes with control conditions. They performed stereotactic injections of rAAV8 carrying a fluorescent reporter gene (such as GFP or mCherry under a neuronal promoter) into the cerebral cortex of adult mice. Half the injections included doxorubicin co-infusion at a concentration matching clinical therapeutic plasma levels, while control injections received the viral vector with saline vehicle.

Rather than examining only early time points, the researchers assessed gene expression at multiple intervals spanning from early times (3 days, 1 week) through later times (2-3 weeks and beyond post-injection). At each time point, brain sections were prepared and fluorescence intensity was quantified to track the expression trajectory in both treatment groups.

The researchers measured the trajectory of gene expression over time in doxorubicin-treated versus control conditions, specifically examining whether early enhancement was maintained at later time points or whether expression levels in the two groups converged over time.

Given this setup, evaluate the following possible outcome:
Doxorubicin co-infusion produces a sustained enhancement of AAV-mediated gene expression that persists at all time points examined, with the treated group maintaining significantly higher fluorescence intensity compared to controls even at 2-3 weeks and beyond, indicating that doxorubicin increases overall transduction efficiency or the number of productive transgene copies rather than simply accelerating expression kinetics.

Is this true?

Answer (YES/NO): YES